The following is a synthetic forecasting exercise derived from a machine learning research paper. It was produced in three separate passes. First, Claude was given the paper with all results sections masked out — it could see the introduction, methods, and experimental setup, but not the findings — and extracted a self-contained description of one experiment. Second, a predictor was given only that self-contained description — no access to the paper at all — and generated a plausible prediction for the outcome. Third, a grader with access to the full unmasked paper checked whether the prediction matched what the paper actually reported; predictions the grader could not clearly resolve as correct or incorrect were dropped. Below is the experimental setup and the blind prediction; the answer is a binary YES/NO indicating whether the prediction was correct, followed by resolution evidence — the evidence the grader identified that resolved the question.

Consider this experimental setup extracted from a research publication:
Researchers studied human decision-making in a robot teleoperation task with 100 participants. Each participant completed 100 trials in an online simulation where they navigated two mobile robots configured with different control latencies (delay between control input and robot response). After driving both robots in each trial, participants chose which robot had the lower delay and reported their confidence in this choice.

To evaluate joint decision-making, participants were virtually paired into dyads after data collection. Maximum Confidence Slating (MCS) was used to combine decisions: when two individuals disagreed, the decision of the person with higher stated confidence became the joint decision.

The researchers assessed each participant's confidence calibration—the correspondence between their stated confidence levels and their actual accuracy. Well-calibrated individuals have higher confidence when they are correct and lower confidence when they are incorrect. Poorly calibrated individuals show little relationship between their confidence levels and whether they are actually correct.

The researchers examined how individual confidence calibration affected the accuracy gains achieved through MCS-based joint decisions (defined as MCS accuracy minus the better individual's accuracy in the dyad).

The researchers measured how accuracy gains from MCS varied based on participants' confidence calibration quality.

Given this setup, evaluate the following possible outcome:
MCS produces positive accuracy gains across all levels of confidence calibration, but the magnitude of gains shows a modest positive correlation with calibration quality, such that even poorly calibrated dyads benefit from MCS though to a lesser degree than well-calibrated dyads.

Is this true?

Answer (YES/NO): NO